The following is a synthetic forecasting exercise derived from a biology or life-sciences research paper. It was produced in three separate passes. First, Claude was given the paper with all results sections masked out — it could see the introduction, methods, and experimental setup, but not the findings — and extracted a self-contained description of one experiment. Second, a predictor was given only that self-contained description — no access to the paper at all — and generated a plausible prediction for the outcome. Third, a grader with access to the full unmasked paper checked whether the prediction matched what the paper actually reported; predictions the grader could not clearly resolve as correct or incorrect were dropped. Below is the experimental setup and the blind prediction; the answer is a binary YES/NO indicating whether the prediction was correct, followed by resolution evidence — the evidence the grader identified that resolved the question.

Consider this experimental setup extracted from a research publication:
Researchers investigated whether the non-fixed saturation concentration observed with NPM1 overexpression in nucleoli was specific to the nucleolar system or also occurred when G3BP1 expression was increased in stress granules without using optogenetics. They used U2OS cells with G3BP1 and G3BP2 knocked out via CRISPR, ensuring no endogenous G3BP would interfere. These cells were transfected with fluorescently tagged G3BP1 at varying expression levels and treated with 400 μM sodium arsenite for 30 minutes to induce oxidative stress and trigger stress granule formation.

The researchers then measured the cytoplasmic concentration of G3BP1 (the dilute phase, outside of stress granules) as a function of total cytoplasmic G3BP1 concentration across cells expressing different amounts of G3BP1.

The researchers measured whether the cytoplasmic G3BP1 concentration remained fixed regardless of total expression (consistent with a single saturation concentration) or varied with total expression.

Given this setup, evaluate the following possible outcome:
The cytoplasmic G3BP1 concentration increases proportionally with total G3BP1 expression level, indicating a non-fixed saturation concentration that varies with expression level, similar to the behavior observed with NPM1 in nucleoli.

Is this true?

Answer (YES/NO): YES